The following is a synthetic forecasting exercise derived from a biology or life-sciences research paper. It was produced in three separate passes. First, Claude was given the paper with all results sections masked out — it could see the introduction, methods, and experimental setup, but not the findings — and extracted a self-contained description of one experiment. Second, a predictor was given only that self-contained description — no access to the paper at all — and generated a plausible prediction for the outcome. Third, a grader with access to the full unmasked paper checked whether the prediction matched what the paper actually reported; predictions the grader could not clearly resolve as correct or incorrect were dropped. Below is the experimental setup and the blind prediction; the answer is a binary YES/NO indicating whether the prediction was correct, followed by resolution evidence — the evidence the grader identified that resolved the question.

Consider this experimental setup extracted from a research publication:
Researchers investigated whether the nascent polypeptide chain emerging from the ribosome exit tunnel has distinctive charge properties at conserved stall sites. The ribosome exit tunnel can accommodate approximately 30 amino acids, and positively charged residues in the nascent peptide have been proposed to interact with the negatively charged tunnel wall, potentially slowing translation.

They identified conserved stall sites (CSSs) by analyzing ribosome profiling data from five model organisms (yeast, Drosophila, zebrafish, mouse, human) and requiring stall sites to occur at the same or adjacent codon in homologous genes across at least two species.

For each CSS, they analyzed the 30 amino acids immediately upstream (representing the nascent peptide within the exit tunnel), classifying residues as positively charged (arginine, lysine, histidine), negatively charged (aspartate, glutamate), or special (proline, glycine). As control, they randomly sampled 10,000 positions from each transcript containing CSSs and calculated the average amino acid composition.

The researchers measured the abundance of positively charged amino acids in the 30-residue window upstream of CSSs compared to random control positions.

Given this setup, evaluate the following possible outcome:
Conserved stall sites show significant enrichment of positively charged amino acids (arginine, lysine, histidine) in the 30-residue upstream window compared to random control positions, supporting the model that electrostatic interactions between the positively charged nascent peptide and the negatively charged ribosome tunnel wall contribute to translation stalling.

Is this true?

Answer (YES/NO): NO